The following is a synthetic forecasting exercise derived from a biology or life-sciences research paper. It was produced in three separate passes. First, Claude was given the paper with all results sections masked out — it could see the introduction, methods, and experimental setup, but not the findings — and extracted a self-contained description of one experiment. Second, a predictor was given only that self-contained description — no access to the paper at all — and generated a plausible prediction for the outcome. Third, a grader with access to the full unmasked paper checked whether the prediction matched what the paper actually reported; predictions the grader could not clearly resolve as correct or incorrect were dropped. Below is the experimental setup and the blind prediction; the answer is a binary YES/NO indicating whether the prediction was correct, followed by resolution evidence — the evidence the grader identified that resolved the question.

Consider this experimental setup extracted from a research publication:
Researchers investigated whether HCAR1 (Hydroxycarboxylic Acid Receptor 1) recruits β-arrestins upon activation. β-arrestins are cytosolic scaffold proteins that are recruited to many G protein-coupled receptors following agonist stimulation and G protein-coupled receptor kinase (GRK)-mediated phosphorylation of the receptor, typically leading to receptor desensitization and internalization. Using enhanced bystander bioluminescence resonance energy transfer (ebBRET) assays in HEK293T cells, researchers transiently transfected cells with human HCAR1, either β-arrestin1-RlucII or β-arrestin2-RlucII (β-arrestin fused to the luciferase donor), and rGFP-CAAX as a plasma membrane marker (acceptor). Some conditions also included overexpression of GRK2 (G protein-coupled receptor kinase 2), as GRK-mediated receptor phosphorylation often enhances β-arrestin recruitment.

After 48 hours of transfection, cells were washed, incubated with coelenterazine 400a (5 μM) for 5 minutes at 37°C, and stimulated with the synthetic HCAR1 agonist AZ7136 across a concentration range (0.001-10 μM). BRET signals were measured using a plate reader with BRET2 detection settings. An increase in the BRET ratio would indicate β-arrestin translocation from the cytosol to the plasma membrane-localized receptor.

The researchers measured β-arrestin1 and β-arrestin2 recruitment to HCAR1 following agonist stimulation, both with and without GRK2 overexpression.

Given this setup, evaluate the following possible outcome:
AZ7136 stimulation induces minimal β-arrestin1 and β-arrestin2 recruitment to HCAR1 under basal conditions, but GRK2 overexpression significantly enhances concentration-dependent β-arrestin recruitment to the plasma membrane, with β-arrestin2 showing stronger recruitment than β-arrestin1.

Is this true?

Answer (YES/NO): NO